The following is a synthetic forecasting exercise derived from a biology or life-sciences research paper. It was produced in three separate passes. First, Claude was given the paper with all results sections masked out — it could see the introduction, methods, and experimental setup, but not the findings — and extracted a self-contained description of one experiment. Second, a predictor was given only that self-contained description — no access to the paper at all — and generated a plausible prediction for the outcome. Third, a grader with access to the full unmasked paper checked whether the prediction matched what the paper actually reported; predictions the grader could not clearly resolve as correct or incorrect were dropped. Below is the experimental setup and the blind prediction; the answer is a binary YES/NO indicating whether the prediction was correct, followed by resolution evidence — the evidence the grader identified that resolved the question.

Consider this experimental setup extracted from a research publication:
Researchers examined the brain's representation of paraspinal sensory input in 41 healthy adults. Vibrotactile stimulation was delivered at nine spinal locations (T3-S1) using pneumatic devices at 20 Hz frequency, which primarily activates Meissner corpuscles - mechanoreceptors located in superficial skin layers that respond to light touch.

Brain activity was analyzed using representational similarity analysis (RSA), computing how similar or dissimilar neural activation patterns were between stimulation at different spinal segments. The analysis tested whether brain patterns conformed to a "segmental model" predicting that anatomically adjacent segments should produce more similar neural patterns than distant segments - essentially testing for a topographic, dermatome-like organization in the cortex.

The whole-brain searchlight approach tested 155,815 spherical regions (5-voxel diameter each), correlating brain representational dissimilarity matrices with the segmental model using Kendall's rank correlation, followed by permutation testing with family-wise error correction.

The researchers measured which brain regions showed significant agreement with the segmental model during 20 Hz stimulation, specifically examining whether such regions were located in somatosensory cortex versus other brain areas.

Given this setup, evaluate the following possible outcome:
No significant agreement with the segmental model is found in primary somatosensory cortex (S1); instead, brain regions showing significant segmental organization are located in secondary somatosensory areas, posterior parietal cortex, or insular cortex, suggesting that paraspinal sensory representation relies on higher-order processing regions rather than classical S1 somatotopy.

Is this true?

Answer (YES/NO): NO